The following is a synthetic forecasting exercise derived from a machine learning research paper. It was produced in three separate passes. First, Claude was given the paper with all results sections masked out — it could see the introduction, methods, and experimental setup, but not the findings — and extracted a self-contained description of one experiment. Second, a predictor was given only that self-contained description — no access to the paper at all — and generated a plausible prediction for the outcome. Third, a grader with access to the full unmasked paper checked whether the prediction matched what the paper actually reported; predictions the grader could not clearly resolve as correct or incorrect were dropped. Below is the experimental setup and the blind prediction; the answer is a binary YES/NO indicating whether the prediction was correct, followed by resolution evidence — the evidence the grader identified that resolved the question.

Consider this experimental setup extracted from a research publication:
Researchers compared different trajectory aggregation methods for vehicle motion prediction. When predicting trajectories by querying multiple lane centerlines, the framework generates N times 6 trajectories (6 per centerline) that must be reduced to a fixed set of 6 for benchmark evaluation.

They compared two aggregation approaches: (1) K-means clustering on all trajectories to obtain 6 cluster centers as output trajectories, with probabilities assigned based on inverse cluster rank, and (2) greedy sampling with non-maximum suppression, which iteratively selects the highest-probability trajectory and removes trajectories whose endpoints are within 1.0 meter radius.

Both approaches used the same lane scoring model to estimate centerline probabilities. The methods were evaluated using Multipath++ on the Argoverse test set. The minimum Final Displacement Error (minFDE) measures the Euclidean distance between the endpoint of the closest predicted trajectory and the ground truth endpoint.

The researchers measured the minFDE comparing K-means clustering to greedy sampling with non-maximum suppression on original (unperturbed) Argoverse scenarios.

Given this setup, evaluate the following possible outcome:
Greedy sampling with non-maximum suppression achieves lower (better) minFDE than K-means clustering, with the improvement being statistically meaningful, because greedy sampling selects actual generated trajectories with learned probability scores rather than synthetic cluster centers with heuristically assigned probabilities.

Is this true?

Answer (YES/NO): YES